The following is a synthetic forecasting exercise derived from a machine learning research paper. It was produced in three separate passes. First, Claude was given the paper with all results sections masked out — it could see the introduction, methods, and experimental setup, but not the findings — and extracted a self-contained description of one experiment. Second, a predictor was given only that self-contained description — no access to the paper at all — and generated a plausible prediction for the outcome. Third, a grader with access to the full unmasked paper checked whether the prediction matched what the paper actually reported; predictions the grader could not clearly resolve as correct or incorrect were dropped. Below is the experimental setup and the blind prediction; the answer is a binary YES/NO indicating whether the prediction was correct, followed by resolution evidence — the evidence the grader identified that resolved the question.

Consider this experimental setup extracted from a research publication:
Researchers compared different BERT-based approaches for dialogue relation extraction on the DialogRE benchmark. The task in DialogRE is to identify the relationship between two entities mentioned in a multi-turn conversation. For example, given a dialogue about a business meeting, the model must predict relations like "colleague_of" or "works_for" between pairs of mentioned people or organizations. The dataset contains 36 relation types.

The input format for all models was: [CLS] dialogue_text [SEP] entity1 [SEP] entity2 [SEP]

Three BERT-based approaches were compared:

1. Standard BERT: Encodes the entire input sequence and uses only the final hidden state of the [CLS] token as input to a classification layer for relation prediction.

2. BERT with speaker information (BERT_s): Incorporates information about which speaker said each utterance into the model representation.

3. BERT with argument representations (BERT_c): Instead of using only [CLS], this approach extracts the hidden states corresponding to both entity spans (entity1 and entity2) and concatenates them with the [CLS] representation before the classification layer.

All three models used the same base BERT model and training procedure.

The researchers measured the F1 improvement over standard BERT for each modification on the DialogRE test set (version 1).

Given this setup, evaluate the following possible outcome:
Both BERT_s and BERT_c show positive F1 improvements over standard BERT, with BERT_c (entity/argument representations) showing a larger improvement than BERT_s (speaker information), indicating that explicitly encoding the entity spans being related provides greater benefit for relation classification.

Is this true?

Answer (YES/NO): YES